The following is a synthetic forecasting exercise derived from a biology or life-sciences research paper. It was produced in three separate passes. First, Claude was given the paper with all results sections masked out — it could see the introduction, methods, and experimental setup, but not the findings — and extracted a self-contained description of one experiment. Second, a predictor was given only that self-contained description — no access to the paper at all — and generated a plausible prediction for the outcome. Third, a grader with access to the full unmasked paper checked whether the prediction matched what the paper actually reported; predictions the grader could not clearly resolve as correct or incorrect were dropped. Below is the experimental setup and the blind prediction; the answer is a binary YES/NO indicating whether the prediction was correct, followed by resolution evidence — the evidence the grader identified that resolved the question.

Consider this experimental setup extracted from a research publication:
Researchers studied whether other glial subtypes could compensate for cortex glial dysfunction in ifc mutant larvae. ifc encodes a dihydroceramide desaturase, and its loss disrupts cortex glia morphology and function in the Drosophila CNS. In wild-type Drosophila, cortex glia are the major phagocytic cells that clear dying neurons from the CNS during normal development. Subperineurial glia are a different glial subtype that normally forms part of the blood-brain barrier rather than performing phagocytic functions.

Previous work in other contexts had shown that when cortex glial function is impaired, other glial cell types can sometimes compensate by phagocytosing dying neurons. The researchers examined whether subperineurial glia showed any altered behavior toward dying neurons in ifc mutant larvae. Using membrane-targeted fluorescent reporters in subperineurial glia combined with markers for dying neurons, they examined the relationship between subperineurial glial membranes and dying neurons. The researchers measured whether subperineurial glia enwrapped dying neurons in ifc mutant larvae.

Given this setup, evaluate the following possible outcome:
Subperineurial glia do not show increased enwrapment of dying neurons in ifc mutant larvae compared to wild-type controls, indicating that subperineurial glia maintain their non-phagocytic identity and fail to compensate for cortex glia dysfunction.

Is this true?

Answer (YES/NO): NO